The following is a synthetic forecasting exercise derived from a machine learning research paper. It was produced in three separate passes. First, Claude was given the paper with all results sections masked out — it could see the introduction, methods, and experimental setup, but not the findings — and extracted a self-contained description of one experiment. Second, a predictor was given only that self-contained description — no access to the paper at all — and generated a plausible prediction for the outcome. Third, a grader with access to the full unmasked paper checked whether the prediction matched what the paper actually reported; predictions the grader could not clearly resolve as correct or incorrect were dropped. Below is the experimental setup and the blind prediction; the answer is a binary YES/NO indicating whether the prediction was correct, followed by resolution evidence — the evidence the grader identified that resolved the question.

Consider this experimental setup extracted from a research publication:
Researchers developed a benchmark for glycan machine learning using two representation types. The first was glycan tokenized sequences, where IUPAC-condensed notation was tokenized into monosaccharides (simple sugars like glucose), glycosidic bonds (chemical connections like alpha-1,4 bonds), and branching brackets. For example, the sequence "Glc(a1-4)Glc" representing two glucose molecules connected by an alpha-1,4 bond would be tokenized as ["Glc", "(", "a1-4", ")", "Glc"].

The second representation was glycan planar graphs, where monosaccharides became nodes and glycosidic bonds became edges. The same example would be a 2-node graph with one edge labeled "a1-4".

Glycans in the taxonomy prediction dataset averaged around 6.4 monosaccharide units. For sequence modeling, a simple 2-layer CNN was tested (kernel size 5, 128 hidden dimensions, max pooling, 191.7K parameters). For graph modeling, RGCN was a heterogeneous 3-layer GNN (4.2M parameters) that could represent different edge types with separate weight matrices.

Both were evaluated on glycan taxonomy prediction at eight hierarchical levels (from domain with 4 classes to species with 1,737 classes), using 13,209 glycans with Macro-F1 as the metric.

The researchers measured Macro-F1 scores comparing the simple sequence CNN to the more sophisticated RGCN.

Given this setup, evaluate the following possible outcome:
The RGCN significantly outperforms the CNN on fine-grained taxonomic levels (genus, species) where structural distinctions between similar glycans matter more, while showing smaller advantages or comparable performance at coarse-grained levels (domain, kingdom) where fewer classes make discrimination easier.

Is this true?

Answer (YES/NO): NO